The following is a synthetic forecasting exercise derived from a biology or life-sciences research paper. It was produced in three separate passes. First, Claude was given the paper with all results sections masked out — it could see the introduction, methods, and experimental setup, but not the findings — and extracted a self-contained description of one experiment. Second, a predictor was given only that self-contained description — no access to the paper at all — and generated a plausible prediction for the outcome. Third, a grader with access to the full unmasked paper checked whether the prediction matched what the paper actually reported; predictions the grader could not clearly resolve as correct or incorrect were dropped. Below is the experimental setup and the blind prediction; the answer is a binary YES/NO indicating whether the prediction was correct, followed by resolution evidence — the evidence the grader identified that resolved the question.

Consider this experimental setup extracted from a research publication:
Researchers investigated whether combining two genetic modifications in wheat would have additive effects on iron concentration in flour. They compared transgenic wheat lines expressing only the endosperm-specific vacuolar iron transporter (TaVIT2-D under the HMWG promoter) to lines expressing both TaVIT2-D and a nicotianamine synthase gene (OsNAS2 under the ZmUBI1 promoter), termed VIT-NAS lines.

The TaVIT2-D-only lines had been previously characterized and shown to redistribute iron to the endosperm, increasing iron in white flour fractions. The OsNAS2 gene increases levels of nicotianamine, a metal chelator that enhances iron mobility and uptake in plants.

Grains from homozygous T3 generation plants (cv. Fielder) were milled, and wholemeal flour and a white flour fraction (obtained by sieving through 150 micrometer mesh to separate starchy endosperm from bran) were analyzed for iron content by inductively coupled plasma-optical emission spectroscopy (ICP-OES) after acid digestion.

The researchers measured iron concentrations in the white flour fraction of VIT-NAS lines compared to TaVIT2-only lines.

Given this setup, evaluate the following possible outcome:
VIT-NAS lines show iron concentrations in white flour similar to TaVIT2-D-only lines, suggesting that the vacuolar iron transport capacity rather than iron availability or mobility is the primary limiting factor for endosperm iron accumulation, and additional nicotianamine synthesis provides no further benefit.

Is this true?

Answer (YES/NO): YES